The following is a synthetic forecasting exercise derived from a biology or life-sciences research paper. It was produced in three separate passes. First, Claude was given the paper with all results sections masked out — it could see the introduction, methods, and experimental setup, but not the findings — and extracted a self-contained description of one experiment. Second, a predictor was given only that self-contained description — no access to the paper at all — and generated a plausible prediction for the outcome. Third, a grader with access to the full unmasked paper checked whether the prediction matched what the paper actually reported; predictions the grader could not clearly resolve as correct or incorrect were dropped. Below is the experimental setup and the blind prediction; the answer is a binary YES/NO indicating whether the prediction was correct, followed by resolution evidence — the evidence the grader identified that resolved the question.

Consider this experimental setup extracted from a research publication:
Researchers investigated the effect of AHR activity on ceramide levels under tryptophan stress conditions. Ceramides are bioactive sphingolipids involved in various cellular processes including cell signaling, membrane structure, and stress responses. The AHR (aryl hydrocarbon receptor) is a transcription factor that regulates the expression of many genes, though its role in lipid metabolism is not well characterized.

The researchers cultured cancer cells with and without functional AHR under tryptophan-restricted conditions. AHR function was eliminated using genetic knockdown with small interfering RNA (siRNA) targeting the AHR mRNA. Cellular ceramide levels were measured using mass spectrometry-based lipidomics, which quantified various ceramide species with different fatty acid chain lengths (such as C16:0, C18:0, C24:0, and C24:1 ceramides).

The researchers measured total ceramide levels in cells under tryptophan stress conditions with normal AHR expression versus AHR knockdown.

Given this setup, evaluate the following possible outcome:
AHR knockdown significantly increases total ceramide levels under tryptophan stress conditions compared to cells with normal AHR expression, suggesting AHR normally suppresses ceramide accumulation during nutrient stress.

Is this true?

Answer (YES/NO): NO